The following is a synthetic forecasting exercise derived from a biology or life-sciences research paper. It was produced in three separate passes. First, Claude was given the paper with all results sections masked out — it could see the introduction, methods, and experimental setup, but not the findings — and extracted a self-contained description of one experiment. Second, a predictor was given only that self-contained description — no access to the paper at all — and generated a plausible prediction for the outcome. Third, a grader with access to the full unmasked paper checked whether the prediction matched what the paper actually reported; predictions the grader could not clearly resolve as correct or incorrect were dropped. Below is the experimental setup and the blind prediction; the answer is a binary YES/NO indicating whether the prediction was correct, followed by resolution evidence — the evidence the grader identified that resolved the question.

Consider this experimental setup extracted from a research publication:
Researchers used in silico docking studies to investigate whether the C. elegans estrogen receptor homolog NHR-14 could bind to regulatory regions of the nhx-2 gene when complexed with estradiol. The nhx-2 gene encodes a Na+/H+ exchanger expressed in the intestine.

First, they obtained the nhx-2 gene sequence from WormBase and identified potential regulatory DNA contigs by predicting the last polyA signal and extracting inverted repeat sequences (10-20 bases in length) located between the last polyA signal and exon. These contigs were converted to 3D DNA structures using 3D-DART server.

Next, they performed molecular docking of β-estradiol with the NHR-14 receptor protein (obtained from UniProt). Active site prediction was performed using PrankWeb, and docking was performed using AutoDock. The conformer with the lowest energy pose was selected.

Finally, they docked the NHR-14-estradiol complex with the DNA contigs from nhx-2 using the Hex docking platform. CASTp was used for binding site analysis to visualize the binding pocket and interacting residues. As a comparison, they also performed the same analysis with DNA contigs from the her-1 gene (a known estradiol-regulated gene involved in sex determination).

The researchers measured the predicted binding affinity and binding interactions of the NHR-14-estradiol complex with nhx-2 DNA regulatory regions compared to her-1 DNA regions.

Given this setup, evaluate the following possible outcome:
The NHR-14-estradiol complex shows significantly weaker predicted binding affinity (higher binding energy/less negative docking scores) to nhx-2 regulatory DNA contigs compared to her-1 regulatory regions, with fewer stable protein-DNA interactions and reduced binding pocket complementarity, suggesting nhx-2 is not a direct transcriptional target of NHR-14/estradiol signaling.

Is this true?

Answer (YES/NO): NO